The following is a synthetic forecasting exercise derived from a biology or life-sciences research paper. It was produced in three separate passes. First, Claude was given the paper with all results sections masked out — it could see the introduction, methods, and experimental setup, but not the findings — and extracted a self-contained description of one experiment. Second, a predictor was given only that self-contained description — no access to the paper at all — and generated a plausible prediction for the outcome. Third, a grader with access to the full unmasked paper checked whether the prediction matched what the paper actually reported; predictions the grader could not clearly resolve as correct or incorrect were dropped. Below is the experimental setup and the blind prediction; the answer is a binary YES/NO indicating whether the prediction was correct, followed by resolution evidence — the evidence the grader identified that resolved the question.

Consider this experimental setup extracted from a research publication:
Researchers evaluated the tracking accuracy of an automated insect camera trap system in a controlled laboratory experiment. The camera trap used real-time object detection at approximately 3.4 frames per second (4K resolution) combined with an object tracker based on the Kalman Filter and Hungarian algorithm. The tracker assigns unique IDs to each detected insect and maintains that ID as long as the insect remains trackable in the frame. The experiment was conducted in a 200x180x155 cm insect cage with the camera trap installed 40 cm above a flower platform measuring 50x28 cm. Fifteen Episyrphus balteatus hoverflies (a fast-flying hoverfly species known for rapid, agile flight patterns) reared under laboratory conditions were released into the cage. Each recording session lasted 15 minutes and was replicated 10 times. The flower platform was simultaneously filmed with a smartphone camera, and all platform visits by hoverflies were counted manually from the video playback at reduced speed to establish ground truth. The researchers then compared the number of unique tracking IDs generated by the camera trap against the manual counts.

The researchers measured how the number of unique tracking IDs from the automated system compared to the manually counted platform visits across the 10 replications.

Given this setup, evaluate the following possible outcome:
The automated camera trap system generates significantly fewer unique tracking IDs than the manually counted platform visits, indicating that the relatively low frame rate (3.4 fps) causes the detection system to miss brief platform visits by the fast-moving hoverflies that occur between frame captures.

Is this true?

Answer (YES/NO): NO